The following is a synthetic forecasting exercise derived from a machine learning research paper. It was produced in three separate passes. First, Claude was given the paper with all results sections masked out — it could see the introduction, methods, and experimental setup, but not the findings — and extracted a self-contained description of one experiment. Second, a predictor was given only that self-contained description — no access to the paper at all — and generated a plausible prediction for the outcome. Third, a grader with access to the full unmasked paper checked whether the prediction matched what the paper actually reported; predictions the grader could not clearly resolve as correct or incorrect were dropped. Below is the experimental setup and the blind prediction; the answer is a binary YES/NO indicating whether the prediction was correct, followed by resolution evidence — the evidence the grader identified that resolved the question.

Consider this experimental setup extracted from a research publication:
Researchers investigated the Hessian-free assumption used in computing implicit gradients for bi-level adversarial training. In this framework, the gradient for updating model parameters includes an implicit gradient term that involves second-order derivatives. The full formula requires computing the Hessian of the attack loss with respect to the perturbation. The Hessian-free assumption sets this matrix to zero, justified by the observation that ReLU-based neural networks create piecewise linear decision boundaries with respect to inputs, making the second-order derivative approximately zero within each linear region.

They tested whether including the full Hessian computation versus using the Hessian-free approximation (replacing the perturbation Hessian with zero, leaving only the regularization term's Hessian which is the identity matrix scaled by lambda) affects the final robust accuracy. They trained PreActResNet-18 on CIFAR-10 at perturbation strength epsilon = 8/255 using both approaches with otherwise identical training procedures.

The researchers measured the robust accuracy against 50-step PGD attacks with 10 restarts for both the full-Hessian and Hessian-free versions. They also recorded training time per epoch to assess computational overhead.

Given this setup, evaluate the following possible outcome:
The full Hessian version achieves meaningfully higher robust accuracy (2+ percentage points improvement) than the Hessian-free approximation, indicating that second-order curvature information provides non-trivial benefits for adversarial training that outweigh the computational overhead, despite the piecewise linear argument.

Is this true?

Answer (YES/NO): NO